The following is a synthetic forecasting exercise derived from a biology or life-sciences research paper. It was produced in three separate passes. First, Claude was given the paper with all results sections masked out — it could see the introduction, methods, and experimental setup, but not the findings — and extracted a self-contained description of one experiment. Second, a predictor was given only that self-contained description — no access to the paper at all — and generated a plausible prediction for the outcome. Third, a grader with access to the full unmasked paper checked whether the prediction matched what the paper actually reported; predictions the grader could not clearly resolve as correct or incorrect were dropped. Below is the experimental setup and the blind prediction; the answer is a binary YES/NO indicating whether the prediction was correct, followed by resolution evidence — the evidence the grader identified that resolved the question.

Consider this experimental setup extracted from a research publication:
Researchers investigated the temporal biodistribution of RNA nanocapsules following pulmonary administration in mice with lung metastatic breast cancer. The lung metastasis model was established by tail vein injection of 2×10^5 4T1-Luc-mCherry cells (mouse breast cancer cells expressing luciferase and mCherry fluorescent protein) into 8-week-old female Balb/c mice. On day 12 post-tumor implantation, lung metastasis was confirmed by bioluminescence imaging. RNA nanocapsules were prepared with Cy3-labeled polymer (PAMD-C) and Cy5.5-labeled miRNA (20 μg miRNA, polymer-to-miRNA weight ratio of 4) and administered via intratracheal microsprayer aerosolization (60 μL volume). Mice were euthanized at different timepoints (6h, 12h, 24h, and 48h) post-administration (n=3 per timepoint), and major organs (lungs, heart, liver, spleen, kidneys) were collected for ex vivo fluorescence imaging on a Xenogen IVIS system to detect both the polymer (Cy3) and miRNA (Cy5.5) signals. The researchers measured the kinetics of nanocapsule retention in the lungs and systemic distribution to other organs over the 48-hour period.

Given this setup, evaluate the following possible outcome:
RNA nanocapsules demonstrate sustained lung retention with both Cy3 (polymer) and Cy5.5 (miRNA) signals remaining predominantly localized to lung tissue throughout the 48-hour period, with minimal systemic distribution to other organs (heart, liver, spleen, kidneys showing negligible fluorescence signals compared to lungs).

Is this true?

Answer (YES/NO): YES